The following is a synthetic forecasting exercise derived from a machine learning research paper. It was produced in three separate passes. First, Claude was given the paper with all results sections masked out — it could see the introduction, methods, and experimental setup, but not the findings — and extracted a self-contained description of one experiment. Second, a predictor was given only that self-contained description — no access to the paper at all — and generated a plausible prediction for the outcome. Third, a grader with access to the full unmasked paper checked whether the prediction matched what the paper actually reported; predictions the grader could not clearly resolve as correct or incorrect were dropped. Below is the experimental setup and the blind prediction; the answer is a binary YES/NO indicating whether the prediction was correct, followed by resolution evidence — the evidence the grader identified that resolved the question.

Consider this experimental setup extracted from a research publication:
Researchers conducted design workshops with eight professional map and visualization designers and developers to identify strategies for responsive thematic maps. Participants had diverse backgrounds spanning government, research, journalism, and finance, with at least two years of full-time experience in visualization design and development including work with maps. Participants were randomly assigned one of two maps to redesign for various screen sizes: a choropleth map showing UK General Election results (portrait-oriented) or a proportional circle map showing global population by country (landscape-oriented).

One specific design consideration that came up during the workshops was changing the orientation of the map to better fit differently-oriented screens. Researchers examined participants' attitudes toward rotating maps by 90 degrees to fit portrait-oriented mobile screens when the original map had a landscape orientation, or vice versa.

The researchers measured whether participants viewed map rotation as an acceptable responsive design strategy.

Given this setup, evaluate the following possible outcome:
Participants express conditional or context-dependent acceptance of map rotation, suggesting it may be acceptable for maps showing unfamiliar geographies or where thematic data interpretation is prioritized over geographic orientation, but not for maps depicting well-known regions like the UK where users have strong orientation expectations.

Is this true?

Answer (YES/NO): NO